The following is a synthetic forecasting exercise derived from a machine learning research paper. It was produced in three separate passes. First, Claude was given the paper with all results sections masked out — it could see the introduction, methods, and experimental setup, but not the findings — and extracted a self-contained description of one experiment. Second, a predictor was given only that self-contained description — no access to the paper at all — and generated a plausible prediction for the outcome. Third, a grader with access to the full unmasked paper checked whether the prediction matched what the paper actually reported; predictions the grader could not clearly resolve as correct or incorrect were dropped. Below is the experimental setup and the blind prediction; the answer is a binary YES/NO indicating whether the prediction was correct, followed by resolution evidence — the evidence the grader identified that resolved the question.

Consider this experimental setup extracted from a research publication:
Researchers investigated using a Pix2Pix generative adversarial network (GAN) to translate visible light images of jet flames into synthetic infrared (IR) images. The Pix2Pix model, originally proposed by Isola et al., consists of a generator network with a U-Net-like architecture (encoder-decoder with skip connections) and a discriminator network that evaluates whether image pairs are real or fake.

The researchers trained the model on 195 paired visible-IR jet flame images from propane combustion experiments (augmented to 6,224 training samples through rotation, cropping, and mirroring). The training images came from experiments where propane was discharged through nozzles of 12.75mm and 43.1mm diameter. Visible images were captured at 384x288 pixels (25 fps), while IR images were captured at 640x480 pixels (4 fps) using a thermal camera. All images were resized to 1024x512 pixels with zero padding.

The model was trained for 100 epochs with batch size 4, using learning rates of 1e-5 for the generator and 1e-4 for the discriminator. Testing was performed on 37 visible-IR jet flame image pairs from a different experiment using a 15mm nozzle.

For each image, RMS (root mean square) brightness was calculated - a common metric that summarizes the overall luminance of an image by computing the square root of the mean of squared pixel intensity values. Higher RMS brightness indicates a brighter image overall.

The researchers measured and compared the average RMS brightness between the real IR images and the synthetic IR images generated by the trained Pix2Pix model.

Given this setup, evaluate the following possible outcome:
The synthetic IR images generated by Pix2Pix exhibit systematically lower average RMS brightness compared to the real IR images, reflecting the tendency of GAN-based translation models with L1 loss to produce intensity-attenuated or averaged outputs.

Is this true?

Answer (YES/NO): NO